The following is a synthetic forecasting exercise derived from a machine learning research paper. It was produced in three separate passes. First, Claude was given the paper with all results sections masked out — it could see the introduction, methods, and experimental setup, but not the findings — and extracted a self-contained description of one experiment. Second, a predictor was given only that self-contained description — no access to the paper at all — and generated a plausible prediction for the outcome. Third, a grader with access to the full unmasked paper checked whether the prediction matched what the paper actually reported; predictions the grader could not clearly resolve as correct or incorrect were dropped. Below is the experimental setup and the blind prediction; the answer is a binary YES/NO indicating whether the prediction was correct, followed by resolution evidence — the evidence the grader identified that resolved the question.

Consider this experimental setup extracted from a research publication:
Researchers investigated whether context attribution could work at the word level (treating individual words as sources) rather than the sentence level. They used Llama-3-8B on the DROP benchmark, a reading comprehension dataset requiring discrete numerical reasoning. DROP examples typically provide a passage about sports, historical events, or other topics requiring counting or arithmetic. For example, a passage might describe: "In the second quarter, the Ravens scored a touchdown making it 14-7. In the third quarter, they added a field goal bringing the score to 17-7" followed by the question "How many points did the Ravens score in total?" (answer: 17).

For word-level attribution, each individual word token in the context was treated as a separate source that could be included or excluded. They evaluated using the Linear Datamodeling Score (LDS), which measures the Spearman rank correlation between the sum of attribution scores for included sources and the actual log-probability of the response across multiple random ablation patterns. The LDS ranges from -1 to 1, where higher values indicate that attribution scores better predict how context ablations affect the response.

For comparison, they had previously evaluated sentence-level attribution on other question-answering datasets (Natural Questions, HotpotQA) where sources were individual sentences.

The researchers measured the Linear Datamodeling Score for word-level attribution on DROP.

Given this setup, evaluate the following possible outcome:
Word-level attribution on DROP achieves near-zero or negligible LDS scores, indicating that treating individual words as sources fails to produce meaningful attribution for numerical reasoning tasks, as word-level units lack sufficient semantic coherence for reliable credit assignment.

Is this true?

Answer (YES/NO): NO